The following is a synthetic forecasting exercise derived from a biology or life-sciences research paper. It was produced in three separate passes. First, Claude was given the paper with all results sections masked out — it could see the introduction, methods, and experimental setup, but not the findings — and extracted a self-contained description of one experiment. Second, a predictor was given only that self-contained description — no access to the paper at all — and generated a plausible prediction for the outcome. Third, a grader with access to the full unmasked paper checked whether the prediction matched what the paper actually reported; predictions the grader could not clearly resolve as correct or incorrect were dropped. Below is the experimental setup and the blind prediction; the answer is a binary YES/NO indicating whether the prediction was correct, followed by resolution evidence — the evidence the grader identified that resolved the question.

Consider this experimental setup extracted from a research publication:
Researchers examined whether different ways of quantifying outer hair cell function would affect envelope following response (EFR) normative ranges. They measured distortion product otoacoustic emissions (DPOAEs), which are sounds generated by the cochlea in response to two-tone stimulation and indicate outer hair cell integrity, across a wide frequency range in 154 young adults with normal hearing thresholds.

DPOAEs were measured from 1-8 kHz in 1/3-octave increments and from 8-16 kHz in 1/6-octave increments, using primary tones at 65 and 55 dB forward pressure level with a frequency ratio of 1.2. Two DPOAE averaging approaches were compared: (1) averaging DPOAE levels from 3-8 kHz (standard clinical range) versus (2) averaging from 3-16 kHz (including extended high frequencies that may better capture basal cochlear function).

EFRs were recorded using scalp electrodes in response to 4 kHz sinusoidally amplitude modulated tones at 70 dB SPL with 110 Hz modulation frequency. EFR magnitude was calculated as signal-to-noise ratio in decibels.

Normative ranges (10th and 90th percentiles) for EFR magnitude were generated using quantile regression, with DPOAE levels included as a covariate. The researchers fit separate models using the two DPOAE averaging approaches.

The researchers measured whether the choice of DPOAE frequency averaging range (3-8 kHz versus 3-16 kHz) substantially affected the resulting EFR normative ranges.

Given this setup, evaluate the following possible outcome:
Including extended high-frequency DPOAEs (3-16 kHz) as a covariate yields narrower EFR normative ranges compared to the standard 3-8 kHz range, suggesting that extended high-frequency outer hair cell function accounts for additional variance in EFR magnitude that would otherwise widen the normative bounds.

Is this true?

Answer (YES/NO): NO